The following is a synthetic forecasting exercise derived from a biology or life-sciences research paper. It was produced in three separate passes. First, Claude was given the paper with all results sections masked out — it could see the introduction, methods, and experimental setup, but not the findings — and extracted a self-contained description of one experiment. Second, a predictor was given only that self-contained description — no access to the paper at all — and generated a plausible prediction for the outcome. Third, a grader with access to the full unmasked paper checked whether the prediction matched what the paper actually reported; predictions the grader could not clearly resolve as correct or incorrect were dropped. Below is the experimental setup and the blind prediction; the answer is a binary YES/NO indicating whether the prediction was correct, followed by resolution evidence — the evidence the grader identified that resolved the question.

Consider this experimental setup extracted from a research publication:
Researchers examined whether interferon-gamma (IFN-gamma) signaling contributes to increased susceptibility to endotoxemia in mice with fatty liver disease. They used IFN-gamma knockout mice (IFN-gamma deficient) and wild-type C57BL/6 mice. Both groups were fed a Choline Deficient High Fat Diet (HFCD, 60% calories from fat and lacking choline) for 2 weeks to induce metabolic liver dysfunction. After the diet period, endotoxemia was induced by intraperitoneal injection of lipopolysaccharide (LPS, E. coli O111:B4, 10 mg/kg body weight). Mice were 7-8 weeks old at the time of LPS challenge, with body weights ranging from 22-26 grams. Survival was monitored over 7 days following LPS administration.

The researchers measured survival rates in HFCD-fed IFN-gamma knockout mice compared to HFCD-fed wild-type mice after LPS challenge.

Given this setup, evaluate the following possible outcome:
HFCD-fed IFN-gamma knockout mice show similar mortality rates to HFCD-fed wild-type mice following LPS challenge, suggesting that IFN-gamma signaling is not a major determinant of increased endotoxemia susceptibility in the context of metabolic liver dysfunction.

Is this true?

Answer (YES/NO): NO